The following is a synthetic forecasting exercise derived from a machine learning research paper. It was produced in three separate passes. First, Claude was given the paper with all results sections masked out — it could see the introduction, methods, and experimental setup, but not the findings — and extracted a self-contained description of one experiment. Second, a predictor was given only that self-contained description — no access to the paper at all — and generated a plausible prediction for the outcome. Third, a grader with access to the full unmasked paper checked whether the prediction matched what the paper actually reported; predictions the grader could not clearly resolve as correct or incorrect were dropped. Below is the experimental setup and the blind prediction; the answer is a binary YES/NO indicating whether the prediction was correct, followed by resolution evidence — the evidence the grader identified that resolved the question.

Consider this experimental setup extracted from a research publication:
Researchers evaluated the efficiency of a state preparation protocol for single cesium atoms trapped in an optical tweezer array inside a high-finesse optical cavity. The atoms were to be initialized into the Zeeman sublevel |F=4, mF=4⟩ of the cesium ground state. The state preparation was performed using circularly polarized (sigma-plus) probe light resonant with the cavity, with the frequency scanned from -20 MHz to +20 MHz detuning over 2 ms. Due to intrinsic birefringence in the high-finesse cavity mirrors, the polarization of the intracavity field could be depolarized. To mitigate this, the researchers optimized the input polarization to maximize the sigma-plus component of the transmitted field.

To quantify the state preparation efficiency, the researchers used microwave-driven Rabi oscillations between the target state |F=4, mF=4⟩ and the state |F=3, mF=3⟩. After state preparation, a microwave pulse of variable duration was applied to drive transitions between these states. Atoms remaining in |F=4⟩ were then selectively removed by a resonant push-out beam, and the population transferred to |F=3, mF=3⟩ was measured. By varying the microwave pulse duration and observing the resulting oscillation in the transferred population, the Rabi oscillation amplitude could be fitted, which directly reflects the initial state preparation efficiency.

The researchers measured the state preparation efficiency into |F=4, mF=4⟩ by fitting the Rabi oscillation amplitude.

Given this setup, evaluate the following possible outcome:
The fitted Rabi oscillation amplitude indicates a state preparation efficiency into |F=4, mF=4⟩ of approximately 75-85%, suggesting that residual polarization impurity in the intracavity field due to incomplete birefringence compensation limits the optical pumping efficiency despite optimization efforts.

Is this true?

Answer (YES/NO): NO